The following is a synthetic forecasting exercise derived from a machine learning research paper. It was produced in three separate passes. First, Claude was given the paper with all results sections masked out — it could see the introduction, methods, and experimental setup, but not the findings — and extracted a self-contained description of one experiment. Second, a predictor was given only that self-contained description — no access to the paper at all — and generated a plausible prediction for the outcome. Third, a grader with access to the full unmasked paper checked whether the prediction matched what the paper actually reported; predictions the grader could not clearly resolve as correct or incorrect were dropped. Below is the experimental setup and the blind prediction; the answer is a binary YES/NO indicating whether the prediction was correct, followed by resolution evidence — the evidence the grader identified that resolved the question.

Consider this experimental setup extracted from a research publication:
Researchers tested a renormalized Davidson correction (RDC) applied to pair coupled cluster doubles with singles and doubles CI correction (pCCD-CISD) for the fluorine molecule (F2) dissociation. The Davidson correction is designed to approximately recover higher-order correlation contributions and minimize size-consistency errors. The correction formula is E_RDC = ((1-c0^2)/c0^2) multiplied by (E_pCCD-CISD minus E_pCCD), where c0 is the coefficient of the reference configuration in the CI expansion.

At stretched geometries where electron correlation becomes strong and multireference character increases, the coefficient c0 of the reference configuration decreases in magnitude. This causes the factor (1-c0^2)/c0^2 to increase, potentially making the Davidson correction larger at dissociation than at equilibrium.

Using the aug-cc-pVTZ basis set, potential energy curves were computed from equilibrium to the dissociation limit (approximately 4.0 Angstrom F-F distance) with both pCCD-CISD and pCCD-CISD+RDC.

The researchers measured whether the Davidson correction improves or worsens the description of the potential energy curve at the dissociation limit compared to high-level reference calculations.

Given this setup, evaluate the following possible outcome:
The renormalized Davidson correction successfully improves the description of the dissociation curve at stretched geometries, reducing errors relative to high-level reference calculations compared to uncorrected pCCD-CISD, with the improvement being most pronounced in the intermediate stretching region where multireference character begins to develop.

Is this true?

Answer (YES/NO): NO